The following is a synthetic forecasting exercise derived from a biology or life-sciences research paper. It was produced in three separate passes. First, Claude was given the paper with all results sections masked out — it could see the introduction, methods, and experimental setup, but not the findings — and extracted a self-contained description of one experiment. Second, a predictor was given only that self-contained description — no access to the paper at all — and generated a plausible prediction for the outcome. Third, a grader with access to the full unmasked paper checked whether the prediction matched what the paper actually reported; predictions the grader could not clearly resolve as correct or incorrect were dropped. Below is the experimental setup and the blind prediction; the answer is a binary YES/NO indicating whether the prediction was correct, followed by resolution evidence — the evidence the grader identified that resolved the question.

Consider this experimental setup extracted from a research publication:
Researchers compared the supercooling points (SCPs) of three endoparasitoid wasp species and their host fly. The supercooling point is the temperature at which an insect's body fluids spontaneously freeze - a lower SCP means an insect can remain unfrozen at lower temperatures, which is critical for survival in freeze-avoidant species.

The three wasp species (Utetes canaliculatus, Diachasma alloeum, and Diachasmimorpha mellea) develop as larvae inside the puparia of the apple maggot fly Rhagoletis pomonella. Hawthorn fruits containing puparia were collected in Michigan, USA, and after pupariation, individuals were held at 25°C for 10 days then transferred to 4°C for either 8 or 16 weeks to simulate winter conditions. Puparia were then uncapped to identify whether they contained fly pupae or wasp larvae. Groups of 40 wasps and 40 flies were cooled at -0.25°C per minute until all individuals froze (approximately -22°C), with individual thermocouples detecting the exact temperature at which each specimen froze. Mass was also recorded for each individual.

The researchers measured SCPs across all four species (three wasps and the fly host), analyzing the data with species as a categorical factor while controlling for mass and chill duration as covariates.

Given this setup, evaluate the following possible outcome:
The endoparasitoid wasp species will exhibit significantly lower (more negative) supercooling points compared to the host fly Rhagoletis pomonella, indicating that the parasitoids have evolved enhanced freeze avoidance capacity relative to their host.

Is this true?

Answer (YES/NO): NO